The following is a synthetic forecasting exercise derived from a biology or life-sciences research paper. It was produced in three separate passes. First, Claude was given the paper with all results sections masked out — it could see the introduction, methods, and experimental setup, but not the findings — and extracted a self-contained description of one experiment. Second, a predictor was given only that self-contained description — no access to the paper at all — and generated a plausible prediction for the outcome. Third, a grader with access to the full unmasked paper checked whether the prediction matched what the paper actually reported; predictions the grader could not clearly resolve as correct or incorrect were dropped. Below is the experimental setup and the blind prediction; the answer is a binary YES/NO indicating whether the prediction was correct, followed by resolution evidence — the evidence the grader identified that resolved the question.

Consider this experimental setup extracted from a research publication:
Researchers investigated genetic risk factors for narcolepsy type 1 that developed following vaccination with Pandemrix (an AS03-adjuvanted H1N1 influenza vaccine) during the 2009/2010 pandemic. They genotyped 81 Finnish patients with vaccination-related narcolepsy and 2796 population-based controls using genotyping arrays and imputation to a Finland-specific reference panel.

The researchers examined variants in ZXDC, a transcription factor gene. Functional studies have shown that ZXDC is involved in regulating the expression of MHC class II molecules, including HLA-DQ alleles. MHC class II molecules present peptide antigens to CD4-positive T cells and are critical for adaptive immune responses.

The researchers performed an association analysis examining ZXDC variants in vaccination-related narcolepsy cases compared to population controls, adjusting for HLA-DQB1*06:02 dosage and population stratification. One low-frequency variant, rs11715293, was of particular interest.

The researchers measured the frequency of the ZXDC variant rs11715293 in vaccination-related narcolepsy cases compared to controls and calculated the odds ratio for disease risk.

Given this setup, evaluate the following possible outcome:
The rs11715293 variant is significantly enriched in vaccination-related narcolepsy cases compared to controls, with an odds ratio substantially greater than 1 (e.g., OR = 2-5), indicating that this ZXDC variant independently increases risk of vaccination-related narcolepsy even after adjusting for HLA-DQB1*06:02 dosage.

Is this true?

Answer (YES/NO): YES